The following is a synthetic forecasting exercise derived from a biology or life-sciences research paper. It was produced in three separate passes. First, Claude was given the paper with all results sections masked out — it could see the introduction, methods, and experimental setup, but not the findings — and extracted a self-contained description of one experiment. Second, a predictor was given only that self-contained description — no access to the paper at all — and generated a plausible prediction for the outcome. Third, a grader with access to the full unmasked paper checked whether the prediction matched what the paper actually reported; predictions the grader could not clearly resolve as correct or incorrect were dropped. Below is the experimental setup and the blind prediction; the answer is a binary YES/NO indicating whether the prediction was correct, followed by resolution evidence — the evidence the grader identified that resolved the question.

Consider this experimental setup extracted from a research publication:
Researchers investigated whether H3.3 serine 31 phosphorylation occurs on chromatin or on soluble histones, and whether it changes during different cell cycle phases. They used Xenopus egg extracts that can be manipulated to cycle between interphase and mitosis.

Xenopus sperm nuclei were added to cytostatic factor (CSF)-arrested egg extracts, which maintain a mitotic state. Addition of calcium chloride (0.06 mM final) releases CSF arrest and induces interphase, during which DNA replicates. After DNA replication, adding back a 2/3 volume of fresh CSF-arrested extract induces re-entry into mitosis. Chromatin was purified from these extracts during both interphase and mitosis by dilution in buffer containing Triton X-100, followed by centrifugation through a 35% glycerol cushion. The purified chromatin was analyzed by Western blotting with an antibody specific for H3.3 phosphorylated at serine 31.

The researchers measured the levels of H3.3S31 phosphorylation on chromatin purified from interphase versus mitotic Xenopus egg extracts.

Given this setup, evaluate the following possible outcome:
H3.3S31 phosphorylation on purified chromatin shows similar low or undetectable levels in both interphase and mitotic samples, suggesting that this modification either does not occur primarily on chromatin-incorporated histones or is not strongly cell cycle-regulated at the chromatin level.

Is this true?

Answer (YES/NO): NO